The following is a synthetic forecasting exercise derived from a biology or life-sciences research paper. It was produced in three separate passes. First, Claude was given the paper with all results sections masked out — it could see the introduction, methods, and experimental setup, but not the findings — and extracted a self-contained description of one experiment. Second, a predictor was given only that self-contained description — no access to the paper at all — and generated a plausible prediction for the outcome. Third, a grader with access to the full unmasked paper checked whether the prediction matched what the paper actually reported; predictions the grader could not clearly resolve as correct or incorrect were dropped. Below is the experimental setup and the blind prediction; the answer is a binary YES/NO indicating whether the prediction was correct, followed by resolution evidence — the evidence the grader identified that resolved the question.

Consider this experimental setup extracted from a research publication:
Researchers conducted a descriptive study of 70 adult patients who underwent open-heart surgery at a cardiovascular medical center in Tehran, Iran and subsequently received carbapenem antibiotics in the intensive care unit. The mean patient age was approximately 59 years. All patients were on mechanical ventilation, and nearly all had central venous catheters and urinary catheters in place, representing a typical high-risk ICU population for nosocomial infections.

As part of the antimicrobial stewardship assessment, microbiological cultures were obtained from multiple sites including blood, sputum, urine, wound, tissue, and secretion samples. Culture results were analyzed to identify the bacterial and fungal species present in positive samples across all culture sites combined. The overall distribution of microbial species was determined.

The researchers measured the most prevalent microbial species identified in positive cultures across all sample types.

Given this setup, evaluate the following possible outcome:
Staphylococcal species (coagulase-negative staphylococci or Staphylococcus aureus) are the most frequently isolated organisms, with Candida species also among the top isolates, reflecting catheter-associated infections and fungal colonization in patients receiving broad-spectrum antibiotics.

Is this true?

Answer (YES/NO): NO